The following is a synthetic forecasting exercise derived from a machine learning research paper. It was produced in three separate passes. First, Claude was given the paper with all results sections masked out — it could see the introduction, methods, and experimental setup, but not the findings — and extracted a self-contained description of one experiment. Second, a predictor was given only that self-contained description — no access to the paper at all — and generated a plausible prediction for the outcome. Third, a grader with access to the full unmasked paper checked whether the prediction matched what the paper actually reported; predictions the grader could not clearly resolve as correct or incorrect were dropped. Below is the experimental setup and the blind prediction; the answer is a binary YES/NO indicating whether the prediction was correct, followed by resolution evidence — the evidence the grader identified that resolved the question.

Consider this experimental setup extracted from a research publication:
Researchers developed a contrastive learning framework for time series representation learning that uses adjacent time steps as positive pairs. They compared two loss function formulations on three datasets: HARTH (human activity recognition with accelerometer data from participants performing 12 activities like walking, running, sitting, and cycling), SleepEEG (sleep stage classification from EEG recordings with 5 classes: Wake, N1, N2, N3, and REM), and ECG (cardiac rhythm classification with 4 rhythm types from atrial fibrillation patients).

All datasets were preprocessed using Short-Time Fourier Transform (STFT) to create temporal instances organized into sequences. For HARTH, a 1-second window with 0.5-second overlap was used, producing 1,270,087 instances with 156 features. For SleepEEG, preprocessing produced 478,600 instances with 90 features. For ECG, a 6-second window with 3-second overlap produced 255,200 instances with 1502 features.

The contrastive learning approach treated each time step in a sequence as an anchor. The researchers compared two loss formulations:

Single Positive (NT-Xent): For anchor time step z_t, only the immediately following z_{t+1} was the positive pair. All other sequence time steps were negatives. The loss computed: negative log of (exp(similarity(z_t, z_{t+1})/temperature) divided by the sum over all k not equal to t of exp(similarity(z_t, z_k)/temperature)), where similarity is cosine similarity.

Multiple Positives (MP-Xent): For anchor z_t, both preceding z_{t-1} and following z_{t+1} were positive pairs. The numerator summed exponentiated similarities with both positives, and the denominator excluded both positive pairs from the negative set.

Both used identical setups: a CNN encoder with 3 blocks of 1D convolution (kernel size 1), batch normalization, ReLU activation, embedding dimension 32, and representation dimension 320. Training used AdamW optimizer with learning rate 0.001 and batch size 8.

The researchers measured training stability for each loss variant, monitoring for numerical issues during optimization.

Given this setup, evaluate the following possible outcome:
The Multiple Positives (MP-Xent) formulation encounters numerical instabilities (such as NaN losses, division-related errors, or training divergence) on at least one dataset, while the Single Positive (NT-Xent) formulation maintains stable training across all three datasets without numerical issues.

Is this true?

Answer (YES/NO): NO